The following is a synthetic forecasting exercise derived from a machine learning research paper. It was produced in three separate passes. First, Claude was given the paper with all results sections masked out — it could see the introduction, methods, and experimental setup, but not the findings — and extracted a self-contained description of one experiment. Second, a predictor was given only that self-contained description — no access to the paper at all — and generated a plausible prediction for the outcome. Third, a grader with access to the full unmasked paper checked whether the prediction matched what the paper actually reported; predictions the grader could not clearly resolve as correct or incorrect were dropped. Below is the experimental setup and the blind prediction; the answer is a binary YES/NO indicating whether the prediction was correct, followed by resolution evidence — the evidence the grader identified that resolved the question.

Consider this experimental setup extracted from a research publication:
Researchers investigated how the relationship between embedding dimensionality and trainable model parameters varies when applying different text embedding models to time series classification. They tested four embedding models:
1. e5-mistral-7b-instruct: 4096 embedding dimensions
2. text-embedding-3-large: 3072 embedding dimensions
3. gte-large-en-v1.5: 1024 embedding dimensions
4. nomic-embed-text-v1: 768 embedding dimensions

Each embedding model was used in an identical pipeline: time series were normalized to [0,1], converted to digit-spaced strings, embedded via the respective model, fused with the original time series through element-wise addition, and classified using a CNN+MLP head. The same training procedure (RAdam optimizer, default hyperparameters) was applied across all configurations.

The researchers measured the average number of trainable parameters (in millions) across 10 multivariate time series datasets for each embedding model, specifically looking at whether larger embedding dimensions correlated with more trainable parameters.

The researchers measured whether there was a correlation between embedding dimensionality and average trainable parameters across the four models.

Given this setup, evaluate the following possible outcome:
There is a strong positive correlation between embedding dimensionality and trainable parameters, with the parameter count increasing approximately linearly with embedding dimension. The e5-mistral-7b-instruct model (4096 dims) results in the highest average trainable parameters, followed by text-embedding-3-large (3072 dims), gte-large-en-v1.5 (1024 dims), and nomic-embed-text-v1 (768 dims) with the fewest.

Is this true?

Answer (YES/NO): NO